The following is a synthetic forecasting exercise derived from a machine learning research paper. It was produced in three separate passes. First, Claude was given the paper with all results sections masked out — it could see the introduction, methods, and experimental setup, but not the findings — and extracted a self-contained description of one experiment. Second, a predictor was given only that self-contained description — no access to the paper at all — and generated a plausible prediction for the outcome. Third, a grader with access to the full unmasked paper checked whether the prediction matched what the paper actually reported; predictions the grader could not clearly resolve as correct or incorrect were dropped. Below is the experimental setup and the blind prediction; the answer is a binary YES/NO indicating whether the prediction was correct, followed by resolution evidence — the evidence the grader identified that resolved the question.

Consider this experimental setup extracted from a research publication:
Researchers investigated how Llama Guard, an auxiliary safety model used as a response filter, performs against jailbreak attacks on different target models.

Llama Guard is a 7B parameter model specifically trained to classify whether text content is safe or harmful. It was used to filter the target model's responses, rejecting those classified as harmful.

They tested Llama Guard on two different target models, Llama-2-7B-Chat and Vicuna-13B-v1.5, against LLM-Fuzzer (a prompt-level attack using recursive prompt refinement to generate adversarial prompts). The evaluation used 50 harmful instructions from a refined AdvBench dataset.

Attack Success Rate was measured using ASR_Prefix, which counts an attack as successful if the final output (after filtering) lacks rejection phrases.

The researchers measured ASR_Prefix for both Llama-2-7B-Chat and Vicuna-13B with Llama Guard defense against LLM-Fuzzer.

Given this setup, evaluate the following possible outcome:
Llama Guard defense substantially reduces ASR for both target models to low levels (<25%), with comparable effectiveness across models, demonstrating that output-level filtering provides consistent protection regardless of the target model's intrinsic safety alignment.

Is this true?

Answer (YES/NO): NO